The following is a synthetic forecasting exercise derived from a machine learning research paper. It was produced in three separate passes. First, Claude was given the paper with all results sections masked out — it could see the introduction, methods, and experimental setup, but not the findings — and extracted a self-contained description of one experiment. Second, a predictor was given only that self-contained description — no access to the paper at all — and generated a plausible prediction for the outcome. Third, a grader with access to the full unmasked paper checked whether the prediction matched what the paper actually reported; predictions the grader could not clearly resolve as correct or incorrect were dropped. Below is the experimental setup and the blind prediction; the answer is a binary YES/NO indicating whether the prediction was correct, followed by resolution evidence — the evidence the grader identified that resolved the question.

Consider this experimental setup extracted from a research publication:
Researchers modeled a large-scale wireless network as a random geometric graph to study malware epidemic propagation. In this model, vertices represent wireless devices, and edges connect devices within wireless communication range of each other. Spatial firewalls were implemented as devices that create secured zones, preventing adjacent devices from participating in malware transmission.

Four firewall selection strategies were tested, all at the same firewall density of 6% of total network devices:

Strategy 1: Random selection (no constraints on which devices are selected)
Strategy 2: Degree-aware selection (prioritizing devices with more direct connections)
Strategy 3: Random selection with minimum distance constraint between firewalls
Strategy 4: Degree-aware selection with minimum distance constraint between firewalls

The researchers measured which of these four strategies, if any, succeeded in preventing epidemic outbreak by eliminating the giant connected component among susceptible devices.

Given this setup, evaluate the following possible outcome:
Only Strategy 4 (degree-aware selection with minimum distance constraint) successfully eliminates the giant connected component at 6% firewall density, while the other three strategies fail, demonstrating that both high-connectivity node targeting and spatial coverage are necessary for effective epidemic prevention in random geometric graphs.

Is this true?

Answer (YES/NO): YES